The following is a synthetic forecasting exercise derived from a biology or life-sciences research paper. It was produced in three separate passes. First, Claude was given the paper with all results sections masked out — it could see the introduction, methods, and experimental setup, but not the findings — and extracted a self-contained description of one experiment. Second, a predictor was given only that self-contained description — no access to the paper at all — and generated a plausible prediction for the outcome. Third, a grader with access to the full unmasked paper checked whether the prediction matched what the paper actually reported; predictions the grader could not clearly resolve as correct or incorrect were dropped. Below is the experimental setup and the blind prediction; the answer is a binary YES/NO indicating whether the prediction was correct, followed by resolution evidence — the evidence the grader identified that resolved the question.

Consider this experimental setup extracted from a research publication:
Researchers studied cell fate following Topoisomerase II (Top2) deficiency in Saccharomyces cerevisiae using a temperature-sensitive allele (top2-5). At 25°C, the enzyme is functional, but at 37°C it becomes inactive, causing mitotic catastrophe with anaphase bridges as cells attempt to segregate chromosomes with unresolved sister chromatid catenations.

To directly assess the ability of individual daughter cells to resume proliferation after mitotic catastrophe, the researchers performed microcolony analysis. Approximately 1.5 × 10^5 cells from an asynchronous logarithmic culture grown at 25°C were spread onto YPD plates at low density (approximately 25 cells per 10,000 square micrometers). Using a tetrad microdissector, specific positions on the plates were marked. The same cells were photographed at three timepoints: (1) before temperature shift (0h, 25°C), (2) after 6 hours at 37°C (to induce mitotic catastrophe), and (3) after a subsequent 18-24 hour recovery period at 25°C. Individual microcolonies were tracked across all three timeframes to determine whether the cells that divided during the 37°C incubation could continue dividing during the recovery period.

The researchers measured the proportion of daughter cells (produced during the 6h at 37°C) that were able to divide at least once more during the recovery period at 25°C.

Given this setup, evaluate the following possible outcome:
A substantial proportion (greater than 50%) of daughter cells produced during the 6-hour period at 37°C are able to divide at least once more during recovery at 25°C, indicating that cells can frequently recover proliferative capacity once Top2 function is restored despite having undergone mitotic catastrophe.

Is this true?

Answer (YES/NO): NO